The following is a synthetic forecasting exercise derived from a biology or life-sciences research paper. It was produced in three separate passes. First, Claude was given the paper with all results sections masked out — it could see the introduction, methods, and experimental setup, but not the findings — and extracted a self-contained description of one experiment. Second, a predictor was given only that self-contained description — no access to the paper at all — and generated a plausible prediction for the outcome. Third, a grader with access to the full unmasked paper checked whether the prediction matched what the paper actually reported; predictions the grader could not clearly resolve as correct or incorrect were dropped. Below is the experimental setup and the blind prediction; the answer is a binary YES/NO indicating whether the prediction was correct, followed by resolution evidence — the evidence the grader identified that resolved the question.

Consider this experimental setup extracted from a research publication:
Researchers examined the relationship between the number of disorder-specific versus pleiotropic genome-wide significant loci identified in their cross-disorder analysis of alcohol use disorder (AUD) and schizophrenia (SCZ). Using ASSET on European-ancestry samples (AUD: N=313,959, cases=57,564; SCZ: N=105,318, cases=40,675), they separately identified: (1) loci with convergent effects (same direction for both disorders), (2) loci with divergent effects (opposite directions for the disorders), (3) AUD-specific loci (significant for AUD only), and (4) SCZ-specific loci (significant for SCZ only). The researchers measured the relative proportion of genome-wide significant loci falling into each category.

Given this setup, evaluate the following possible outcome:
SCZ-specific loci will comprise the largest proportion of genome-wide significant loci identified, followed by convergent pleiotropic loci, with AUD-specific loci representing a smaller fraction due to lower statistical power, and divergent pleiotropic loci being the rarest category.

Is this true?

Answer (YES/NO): NO